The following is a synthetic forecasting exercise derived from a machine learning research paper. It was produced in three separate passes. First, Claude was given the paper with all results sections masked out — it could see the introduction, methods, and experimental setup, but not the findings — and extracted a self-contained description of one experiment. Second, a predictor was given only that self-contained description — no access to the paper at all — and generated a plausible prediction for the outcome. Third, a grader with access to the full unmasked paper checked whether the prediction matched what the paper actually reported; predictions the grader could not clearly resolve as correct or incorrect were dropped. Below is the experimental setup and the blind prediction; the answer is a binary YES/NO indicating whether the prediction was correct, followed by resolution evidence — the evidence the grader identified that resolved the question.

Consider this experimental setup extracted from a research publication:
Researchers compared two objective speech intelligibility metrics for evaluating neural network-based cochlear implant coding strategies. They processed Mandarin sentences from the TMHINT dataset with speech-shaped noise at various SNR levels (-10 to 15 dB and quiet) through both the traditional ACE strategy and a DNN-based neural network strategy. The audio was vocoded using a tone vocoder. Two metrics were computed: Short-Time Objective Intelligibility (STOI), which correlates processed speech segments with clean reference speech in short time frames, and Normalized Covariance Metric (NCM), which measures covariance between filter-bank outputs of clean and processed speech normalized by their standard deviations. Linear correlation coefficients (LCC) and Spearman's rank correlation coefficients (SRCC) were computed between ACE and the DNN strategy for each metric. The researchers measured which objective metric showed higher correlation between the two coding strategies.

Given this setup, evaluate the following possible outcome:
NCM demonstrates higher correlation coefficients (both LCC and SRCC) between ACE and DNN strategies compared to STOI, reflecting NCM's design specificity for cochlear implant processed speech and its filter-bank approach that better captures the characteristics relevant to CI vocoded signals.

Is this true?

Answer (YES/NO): NO